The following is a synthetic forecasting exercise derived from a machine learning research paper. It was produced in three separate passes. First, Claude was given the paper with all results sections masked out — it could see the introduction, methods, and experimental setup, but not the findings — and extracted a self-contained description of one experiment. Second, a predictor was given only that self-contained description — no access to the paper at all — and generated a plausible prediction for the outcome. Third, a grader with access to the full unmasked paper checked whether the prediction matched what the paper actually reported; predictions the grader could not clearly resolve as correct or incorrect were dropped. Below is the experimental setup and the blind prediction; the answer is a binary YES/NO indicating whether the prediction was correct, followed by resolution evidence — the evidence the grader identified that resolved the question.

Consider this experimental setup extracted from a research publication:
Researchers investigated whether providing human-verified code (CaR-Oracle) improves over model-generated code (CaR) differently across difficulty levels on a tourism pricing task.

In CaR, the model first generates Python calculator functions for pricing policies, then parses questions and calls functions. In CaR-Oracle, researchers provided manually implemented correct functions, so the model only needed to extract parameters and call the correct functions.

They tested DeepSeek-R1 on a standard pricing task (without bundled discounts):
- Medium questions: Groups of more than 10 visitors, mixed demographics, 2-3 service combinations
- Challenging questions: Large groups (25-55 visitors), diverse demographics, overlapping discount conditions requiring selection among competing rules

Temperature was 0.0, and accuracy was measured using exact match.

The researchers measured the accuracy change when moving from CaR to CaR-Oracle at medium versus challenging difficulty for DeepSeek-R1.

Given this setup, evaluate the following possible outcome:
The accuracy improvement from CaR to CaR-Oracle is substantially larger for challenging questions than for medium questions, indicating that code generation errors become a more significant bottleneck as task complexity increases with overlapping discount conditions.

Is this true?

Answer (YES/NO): NO